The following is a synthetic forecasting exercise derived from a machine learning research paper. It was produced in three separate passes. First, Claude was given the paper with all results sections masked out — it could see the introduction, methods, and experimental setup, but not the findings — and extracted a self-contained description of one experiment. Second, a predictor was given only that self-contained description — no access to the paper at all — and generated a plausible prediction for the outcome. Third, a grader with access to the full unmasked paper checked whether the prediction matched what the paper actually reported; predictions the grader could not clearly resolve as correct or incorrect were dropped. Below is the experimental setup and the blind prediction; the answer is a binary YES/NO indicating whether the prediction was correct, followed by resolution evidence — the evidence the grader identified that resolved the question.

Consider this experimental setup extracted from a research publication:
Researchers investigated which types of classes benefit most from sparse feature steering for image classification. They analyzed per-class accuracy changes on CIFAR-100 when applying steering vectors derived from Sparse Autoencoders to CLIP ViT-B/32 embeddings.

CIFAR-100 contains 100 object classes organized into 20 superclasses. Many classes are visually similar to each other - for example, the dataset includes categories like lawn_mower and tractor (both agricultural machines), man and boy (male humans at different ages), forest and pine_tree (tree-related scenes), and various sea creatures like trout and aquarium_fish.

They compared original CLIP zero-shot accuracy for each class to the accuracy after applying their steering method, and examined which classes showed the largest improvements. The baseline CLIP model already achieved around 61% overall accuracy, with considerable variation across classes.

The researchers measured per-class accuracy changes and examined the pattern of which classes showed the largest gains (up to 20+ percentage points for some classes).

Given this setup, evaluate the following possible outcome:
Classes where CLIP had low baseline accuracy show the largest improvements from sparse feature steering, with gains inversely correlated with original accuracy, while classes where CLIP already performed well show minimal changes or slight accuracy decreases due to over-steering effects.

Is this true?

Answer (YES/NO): NO